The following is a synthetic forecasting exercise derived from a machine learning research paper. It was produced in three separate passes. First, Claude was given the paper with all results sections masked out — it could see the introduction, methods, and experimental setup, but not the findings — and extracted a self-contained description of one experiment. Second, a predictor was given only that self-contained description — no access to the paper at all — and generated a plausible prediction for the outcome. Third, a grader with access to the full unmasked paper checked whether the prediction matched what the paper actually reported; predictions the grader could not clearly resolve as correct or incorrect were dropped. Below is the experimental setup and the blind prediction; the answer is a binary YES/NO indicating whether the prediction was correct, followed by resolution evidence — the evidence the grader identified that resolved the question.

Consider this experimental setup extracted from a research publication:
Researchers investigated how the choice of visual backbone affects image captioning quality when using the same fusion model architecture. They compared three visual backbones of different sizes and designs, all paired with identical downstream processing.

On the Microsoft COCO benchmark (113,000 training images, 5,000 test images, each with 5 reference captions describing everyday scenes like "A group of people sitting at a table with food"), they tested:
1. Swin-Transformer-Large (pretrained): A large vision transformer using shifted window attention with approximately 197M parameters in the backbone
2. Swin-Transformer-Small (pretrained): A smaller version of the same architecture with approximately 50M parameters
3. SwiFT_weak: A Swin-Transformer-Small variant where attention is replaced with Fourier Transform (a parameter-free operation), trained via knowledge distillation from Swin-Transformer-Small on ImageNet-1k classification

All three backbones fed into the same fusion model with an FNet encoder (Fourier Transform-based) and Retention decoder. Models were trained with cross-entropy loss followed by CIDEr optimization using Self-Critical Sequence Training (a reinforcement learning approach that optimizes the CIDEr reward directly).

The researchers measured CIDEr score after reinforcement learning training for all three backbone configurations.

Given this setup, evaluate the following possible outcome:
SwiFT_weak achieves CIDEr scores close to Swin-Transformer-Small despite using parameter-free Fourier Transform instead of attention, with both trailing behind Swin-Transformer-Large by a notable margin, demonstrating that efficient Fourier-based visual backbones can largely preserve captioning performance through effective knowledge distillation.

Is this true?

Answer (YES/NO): NO